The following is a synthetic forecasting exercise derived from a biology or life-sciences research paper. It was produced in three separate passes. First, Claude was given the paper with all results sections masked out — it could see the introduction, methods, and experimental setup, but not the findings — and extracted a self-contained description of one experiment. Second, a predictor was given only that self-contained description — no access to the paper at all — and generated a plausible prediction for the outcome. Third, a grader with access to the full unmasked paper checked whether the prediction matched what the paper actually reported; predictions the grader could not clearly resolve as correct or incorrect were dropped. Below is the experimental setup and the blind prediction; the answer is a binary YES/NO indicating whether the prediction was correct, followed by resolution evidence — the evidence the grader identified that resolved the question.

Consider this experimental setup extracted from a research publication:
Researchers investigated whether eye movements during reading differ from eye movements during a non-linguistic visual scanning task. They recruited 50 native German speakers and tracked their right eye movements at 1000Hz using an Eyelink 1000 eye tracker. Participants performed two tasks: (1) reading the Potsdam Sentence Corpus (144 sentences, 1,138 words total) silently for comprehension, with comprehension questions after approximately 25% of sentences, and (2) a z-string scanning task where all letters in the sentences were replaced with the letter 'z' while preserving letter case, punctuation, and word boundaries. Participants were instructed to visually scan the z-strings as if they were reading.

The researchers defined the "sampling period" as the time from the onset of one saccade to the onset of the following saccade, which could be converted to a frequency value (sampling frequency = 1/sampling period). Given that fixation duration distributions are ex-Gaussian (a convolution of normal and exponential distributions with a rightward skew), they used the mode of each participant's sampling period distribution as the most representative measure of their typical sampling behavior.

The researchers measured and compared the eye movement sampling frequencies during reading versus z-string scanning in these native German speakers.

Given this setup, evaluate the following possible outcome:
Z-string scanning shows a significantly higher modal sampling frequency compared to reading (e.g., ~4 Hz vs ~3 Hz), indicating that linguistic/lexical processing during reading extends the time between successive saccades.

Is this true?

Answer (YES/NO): NO